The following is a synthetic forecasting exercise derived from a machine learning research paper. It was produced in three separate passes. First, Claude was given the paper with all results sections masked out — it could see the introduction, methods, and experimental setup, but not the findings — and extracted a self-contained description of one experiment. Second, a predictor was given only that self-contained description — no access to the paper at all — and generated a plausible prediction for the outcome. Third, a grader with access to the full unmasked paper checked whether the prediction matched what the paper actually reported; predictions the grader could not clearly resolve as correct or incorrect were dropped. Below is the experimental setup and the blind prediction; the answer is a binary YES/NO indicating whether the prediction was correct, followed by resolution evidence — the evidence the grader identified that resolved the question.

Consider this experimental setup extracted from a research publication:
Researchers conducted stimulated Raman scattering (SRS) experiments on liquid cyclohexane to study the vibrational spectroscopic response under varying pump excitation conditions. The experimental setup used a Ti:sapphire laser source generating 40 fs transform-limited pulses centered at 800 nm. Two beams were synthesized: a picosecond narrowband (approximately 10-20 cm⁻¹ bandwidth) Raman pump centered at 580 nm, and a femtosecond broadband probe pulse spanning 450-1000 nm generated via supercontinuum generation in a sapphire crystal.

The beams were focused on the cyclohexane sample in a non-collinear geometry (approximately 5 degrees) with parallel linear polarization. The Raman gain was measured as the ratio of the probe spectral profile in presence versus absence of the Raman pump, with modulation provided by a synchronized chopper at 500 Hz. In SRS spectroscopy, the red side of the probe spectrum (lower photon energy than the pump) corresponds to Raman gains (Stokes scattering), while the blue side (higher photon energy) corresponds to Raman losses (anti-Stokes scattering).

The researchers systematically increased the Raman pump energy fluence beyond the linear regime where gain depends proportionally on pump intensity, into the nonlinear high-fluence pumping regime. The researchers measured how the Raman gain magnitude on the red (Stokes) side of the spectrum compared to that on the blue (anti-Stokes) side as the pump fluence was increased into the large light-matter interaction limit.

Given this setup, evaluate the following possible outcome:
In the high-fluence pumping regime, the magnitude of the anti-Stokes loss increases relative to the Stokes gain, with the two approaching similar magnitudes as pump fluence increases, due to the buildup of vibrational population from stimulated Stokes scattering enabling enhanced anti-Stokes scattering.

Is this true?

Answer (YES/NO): NO